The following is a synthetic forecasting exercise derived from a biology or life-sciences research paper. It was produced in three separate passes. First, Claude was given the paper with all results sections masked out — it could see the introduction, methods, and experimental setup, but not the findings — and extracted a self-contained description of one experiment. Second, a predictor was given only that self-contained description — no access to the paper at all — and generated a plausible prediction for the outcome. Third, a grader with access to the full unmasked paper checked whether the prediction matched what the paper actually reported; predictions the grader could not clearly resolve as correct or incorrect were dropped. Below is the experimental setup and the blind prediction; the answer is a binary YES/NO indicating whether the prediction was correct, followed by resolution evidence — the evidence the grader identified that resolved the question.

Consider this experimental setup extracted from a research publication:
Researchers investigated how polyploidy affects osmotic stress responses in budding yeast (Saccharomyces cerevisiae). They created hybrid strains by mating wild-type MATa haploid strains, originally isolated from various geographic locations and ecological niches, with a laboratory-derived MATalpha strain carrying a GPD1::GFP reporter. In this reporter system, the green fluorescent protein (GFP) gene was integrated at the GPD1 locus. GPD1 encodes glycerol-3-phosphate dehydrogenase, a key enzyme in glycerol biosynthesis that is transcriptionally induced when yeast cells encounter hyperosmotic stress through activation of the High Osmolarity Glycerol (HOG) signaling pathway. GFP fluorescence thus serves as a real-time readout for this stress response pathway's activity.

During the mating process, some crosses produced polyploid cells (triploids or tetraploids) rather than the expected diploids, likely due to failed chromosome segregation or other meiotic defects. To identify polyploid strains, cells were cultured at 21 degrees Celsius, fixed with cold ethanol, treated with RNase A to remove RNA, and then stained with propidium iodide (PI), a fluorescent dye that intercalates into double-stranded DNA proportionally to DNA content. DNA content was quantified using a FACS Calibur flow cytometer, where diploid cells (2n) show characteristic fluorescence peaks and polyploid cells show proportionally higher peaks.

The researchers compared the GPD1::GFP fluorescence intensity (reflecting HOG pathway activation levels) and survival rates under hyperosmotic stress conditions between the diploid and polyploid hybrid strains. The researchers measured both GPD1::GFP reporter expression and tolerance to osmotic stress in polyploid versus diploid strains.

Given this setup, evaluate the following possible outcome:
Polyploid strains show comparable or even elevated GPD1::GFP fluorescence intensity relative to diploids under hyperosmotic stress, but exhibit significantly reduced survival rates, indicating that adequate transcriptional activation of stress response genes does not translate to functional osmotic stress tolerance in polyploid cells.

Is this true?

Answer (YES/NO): NO